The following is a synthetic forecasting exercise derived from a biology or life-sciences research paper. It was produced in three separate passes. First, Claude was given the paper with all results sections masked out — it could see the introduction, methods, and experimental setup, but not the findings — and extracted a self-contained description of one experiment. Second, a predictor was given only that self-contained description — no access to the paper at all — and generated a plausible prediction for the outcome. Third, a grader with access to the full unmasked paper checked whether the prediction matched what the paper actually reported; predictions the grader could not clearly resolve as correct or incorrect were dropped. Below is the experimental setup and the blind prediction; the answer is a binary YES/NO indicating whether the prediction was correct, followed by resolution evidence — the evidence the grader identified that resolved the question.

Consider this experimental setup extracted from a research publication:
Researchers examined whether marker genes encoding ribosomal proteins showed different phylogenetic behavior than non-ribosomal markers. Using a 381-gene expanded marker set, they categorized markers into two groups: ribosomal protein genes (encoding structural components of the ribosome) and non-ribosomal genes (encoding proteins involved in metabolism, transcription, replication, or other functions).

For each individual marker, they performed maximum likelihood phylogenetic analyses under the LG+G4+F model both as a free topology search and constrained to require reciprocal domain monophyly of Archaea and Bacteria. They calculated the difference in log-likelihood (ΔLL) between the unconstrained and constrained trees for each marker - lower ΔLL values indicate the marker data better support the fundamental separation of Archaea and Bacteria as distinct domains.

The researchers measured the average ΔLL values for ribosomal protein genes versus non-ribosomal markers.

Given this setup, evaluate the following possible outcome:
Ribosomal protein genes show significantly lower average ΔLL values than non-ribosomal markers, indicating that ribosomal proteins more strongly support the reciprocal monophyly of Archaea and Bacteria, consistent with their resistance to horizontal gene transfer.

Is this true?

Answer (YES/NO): YES